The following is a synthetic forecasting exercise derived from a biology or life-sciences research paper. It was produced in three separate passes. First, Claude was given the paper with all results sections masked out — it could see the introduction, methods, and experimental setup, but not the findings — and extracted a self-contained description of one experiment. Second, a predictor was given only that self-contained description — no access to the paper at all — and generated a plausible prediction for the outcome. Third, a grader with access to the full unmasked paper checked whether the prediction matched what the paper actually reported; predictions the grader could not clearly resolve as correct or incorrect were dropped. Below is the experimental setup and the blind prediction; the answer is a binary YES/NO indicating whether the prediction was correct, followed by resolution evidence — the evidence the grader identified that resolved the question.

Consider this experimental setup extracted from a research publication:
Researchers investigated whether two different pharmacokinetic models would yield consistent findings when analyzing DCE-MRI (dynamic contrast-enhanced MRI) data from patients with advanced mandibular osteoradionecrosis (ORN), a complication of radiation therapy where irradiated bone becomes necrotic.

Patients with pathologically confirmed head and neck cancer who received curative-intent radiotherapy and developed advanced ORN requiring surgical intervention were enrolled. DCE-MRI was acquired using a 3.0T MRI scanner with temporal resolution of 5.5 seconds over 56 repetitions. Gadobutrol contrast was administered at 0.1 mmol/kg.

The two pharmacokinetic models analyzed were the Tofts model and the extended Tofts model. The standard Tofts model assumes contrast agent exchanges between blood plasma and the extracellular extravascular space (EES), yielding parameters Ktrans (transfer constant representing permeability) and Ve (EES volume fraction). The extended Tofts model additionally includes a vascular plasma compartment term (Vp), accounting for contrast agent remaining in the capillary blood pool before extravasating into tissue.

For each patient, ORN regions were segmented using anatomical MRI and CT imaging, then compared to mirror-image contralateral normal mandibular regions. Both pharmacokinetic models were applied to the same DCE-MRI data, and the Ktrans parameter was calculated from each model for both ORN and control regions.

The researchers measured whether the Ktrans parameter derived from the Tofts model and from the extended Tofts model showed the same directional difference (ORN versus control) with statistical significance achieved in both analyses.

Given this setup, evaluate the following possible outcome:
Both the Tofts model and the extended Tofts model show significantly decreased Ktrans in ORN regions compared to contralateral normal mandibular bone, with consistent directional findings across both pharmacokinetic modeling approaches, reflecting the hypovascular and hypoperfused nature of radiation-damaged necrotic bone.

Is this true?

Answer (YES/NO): NO